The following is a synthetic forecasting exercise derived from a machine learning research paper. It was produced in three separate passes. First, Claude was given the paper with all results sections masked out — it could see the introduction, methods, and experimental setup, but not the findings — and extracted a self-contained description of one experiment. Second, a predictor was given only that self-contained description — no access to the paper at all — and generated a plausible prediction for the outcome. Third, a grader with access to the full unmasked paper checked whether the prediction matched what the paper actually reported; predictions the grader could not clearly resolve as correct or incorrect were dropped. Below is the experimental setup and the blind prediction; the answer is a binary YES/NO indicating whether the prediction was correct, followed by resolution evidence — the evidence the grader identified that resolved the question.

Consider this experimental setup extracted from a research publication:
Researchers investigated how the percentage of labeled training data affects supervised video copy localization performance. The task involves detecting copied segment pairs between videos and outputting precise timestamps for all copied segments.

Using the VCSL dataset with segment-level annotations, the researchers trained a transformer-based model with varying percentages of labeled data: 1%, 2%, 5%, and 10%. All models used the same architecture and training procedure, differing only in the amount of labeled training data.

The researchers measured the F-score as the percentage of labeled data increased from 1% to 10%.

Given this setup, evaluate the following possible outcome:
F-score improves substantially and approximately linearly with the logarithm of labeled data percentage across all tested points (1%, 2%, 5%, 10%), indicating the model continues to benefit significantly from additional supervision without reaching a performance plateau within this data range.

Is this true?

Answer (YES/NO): YES